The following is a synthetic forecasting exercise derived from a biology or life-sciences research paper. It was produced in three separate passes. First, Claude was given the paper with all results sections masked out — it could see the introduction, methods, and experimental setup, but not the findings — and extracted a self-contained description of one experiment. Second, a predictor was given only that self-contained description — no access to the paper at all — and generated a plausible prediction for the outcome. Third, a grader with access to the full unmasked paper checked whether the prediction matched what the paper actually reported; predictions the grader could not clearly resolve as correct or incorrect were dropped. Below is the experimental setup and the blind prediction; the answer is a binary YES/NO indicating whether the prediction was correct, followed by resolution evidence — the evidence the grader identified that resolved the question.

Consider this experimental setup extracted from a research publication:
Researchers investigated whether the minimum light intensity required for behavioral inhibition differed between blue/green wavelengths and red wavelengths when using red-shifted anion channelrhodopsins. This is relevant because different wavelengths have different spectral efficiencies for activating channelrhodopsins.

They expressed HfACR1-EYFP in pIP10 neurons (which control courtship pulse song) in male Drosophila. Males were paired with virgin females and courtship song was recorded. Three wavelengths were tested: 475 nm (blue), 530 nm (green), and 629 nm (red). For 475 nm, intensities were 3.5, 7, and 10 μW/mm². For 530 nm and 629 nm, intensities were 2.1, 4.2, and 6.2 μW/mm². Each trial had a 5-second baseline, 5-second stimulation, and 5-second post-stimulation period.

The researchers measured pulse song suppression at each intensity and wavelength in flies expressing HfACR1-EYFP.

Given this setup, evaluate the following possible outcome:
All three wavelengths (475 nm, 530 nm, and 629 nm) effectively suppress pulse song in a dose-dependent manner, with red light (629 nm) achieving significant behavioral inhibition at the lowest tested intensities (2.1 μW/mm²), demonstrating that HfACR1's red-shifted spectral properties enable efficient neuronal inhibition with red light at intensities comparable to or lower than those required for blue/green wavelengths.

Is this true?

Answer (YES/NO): NO